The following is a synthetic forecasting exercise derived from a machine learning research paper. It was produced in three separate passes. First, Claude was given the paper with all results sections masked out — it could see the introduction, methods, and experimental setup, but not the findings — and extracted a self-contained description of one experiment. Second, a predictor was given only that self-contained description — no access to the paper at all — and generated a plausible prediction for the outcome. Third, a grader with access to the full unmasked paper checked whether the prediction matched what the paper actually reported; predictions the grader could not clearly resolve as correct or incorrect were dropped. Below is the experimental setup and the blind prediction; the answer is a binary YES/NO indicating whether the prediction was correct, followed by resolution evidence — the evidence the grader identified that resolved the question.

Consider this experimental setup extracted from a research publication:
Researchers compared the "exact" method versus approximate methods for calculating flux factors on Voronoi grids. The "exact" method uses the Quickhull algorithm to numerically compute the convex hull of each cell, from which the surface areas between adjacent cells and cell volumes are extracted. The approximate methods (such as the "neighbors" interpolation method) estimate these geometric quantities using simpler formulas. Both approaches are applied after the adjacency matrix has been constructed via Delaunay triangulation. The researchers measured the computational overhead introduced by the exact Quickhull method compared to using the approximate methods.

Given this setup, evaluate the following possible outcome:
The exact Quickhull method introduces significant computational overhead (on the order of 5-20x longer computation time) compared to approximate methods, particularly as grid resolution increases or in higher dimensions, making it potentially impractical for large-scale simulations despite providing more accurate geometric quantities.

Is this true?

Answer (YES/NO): YES